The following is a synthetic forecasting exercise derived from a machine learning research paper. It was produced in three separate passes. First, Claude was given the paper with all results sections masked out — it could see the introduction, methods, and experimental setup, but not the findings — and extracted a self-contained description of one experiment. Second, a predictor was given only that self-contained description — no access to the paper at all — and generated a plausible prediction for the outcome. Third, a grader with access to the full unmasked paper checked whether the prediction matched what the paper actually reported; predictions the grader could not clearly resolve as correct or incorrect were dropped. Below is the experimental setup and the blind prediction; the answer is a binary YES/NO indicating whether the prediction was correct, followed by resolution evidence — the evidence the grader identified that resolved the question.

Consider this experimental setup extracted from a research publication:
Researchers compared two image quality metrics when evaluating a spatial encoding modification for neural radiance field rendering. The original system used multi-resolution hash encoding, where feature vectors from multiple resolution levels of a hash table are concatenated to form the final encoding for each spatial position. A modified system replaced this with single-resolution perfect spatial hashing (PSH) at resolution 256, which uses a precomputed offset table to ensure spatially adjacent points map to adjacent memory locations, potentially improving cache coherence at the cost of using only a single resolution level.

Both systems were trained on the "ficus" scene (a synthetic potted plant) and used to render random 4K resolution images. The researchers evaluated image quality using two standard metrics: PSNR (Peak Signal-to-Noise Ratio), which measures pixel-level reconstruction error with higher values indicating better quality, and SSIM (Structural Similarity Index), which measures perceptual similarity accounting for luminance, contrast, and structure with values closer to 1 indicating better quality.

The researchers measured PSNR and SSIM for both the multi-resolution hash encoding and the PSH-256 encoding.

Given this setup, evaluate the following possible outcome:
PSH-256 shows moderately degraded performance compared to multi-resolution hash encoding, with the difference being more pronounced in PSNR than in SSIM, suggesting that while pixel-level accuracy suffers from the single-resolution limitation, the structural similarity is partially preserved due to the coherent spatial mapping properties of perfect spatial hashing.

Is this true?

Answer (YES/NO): NO